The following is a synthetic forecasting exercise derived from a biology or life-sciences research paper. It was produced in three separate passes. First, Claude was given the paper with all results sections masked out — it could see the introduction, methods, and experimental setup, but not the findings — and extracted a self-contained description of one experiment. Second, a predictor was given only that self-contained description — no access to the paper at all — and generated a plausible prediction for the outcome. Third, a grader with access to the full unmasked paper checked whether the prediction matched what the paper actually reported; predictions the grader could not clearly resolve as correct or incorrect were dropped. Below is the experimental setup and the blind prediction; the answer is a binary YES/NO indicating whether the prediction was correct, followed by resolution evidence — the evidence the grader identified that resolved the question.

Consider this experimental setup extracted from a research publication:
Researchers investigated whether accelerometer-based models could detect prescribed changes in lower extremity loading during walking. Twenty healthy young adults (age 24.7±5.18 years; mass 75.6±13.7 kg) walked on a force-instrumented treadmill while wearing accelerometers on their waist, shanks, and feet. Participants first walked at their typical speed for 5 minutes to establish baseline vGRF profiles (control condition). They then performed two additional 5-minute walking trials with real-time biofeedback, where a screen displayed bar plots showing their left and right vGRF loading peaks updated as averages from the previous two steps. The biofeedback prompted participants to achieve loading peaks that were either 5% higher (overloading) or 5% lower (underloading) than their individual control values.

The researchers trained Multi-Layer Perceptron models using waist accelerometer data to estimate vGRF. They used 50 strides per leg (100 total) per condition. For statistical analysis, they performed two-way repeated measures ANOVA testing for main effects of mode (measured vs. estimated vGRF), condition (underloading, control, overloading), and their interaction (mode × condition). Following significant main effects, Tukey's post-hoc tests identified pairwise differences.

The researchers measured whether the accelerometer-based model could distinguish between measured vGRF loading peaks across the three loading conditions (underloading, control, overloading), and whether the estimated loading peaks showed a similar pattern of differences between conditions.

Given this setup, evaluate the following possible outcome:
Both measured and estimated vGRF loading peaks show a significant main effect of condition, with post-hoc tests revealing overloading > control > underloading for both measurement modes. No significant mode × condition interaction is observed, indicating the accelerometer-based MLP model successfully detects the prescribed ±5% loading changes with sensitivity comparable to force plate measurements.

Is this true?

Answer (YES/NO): NO